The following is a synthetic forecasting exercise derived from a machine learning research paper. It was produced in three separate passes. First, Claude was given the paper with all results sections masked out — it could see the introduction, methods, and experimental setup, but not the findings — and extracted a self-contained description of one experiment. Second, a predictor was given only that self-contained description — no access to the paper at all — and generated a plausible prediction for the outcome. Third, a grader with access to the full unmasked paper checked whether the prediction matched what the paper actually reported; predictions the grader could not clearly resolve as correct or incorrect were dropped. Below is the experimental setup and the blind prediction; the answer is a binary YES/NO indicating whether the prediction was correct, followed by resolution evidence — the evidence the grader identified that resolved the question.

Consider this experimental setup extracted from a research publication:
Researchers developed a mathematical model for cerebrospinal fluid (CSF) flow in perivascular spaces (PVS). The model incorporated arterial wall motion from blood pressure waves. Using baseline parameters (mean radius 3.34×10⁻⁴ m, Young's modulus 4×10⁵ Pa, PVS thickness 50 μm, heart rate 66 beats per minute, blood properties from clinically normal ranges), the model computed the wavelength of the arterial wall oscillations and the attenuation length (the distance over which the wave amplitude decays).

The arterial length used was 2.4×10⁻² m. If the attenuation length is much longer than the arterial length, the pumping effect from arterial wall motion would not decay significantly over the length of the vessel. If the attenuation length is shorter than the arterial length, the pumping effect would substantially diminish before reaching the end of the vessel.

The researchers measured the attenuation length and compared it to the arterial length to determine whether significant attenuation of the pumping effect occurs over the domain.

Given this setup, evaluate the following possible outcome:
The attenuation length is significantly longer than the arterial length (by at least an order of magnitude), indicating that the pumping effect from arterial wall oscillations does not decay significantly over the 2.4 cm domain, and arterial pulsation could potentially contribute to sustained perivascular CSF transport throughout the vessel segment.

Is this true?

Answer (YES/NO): NO